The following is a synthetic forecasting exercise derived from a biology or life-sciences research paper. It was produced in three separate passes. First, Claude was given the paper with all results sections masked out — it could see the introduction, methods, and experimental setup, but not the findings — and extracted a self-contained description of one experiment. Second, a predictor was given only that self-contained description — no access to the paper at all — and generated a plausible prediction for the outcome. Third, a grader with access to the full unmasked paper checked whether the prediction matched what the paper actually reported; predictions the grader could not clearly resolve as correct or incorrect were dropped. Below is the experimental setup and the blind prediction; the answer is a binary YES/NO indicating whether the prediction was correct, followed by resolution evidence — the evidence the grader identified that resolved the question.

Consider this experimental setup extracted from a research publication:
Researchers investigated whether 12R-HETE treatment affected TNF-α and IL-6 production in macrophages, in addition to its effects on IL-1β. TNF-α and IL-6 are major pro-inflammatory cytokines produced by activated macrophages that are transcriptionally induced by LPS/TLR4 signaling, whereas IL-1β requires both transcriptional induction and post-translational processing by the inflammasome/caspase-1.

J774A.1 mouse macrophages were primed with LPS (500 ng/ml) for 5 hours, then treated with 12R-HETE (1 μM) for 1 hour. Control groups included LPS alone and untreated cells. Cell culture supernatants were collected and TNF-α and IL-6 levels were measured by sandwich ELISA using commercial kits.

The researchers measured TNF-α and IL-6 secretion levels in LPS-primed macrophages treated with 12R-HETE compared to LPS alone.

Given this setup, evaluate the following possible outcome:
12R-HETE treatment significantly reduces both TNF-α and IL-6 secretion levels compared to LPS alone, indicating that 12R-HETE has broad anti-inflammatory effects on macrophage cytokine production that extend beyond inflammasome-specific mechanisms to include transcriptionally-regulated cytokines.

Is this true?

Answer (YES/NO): NO